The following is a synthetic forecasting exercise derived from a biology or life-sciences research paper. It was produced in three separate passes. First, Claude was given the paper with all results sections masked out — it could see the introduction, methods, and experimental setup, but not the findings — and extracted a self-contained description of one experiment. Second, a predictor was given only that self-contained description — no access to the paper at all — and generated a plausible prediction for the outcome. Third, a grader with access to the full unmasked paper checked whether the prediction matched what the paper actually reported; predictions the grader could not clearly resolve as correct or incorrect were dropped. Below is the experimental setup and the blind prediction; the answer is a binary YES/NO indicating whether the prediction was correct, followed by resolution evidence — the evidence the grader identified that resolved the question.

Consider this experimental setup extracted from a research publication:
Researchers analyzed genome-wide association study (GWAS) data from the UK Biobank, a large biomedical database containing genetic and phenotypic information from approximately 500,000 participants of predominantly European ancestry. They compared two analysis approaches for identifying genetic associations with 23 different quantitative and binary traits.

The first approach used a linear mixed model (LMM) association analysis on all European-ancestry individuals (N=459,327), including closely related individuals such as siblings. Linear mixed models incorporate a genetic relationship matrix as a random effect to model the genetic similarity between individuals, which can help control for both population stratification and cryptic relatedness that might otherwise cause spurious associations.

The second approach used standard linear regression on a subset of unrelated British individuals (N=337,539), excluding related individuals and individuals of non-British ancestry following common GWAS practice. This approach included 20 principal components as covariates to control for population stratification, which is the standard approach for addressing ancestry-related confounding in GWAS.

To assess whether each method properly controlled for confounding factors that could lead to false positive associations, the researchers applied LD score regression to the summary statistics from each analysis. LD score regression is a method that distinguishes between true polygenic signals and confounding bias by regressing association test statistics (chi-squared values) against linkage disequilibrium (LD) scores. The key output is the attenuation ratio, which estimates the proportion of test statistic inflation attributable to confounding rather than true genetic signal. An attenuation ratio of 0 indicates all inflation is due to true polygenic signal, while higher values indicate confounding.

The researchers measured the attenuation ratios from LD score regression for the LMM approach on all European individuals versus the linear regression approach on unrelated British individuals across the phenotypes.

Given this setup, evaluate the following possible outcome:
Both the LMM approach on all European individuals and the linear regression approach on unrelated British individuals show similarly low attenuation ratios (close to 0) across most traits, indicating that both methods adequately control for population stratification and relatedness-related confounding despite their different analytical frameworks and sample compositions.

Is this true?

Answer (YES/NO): YES